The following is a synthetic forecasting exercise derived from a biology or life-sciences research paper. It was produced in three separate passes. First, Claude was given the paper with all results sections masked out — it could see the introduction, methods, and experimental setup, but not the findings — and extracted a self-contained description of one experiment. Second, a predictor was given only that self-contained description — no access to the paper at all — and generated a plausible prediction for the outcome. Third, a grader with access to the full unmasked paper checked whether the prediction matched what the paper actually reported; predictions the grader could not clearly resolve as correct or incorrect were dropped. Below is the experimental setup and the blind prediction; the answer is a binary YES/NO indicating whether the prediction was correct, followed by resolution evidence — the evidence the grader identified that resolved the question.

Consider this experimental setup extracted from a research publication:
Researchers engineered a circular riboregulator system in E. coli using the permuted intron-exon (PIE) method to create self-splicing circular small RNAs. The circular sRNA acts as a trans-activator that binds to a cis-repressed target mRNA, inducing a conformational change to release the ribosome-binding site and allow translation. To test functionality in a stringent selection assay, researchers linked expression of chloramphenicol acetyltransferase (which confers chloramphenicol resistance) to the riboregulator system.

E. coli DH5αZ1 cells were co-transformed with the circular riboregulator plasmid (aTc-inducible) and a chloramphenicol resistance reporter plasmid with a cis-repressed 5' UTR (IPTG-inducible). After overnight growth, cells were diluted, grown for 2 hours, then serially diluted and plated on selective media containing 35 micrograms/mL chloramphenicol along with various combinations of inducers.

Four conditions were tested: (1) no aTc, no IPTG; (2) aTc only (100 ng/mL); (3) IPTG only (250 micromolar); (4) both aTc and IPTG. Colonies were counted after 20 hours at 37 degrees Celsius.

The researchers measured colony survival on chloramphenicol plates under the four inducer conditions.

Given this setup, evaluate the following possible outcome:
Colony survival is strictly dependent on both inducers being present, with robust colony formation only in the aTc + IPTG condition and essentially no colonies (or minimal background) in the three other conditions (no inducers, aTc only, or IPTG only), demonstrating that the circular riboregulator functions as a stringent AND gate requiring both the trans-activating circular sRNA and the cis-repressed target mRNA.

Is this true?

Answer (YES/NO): YES